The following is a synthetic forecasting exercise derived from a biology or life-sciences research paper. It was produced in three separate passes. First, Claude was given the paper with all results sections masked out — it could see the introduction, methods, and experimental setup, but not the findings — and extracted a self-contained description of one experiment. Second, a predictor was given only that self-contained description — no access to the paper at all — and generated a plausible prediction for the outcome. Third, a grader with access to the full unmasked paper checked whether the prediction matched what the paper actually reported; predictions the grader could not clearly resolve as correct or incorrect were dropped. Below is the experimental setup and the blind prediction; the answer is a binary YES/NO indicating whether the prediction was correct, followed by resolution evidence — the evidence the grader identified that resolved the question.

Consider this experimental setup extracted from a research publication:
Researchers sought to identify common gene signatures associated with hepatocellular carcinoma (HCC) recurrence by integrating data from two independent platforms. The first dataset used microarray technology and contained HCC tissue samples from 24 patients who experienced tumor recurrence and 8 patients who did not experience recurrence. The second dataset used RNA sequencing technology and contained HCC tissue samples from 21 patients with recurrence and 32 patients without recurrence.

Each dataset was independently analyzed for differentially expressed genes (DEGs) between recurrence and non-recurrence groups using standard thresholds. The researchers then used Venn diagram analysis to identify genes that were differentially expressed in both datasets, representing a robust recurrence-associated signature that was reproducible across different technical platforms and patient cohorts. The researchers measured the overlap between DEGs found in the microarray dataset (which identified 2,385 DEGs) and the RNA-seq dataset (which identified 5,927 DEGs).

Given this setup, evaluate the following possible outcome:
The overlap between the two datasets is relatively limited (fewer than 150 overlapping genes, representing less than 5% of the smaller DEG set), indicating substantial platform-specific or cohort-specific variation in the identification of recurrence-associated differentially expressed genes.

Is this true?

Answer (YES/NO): NO